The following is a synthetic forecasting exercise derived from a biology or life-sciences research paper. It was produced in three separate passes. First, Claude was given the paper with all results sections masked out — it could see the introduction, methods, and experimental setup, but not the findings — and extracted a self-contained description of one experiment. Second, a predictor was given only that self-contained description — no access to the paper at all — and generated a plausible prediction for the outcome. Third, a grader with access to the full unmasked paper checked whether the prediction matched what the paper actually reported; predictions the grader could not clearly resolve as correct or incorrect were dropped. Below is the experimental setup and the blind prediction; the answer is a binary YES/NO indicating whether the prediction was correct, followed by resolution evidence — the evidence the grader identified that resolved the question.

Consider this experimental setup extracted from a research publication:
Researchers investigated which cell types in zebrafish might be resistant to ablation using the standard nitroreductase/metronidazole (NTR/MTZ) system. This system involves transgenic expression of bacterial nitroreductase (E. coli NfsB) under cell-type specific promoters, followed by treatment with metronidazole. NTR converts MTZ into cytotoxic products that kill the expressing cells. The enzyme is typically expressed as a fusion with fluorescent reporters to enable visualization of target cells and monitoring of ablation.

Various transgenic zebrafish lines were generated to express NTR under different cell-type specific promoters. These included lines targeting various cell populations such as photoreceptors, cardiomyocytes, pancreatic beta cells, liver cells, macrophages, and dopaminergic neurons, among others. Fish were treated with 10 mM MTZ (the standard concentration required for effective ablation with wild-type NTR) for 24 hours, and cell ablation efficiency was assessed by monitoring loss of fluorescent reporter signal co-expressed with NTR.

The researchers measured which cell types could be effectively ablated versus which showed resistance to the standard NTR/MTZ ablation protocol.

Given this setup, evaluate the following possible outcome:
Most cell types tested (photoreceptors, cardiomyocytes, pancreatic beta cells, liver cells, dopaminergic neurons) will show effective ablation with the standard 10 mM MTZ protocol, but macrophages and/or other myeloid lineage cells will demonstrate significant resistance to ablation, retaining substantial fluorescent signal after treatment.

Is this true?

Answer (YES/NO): NO